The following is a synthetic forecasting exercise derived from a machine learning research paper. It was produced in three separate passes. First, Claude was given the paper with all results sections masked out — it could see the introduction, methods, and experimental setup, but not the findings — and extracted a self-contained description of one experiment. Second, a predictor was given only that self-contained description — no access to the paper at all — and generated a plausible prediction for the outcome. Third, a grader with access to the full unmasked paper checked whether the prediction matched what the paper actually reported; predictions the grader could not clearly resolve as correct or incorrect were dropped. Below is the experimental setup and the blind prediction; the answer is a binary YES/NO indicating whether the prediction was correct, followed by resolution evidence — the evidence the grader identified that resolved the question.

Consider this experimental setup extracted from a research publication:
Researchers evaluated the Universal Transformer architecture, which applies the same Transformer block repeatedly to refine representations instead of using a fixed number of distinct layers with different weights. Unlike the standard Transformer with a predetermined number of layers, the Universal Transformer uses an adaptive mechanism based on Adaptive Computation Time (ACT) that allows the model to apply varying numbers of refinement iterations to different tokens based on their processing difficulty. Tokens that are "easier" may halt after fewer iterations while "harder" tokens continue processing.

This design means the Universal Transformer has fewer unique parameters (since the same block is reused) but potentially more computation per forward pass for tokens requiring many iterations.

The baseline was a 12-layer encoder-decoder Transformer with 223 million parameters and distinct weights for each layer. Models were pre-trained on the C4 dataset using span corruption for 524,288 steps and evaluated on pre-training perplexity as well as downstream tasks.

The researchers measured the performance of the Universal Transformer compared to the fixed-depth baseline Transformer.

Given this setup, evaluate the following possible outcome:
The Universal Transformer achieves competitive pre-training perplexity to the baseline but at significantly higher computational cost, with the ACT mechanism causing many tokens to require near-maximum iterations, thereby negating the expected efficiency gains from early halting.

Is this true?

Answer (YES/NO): NO